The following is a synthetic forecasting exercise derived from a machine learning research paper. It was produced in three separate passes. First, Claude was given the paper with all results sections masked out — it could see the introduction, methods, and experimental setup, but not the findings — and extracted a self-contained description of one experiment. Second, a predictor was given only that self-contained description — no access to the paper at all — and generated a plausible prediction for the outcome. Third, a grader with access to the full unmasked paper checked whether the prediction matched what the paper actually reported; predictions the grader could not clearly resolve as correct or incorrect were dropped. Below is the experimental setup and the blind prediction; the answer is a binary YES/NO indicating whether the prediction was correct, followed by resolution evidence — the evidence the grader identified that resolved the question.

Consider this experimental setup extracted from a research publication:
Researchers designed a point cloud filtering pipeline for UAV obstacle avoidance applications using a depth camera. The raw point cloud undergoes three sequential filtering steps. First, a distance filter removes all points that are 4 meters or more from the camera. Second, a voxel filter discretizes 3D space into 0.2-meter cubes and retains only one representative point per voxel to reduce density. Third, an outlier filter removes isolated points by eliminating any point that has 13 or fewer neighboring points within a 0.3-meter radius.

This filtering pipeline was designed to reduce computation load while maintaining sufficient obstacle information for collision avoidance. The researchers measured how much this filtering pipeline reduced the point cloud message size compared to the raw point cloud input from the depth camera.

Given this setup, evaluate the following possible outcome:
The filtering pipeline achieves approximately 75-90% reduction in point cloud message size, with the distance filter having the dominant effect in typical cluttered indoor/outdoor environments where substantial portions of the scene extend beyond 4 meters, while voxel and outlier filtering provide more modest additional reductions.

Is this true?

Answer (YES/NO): NO